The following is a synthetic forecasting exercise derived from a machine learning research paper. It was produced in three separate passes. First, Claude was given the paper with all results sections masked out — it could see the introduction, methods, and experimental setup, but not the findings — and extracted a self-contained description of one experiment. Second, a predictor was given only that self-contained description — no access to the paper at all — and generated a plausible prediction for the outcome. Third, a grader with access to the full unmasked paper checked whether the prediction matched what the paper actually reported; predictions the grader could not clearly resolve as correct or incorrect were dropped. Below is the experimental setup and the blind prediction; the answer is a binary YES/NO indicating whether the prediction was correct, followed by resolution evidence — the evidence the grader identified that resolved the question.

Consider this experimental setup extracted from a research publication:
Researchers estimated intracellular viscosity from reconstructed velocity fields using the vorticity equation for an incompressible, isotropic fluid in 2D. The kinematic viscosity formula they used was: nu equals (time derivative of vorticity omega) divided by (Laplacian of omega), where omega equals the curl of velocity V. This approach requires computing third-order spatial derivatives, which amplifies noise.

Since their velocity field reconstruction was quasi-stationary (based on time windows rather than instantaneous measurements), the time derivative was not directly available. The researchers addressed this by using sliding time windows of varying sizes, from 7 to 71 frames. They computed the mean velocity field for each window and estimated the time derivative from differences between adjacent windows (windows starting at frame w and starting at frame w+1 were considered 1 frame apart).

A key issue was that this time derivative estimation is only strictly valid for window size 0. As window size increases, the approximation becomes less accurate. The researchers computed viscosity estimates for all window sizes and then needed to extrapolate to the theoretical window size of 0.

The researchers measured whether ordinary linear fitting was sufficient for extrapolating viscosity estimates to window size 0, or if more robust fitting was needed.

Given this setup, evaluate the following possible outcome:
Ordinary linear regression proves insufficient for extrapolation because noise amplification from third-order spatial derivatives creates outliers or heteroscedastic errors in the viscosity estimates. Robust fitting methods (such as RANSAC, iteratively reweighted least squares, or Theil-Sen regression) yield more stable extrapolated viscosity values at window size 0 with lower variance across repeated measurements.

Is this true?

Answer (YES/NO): YES